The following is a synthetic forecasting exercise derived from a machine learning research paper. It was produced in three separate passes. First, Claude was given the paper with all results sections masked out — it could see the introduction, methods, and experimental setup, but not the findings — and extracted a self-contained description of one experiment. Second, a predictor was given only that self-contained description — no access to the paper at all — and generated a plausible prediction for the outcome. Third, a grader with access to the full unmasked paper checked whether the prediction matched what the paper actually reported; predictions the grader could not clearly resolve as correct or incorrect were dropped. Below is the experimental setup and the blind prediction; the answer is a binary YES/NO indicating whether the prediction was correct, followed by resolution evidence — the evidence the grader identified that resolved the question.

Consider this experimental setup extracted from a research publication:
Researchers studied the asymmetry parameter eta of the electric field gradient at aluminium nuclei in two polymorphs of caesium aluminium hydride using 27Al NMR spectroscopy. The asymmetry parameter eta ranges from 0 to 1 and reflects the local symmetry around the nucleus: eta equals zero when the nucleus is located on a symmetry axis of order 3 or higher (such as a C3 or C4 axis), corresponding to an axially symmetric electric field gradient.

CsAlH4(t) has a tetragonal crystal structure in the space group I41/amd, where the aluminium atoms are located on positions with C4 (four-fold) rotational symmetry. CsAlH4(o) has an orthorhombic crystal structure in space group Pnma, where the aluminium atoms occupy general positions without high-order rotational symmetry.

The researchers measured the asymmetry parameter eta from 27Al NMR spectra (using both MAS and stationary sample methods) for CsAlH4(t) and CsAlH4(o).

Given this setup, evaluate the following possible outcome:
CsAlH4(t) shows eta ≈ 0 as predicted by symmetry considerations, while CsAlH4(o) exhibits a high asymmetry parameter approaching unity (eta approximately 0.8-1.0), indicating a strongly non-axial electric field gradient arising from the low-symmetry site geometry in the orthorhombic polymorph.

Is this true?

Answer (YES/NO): NO